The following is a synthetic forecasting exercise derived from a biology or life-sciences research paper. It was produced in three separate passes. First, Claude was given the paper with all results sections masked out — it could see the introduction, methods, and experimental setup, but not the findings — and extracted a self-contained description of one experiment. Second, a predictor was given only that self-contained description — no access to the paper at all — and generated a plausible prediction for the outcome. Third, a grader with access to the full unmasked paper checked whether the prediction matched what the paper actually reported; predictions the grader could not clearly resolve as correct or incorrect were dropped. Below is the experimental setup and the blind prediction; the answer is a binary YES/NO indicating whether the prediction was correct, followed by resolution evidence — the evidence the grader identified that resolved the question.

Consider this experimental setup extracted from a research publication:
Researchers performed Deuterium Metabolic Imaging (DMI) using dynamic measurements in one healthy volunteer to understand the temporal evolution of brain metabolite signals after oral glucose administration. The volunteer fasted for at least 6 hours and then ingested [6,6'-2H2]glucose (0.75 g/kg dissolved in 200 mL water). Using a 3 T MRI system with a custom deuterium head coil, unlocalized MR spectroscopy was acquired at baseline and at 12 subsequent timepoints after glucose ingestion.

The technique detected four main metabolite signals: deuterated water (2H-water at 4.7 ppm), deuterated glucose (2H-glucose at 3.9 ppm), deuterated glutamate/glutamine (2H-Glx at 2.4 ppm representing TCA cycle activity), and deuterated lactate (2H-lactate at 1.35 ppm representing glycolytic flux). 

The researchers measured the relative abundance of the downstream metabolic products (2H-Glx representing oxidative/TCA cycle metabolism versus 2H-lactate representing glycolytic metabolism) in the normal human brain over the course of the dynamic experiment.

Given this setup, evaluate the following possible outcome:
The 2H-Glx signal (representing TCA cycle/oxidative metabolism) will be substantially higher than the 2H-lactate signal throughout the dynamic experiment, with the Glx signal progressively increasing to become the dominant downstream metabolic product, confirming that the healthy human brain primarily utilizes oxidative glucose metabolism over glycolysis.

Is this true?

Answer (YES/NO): NO